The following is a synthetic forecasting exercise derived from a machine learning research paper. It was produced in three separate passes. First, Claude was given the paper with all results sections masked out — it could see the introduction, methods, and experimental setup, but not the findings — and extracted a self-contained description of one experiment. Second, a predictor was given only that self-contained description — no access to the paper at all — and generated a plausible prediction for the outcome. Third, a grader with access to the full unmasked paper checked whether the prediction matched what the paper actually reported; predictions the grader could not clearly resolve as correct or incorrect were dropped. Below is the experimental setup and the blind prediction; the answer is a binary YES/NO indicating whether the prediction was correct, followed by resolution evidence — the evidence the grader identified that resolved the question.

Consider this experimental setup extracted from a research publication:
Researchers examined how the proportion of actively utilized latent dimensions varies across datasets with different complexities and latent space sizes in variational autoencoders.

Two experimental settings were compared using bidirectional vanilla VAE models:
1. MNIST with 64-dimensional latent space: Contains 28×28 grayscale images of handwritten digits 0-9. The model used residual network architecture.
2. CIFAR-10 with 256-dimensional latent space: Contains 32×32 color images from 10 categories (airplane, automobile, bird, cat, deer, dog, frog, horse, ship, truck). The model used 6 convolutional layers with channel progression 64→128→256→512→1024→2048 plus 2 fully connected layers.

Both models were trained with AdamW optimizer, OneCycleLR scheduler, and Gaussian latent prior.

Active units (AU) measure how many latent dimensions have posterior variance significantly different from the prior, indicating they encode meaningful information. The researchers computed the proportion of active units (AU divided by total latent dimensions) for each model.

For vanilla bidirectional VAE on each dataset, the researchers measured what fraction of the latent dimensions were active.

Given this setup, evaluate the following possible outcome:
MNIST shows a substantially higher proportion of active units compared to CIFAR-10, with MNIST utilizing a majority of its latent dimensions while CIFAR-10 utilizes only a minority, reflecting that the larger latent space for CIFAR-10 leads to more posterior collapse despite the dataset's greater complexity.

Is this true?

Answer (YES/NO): NO